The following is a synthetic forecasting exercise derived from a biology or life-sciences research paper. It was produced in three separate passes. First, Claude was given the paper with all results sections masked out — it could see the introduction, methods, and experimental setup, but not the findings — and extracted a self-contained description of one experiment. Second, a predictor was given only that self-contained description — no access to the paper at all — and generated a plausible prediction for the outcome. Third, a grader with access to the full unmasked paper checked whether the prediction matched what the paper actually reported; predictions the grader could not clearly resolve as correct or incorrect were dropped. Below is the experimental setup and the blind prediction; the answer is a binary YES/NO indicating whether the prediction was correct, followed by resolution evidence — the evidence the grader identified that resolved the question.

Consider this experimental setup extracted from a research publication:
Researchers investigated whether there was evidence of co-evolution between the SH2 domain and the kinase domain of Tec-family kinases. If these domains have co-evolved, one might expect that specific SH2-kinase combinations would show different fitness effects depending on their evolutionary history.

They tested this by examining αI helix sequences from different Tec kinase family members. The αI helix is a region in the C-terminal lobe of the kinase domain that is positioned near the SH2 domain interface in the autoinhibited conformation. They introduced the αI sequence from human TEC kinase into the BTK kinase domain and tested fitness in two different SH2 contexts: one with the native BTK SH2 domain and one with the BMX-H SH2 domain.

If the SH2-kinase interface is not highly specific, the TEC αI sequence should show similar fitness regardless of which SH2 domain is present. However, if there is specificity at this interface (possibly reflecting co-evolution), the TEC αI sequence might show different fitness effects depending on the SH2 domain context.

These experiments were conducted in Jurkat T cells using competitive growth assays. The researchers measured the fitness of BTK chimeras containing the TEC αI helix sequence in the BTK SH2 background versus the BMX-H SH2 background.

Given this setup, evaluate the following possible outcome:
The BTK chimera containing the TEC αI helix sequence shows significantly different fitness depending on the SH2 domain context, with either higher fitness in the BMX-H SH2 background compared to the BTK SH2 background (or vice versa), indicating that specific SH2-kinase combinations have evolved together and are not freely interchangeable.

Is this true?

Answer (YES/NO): YES